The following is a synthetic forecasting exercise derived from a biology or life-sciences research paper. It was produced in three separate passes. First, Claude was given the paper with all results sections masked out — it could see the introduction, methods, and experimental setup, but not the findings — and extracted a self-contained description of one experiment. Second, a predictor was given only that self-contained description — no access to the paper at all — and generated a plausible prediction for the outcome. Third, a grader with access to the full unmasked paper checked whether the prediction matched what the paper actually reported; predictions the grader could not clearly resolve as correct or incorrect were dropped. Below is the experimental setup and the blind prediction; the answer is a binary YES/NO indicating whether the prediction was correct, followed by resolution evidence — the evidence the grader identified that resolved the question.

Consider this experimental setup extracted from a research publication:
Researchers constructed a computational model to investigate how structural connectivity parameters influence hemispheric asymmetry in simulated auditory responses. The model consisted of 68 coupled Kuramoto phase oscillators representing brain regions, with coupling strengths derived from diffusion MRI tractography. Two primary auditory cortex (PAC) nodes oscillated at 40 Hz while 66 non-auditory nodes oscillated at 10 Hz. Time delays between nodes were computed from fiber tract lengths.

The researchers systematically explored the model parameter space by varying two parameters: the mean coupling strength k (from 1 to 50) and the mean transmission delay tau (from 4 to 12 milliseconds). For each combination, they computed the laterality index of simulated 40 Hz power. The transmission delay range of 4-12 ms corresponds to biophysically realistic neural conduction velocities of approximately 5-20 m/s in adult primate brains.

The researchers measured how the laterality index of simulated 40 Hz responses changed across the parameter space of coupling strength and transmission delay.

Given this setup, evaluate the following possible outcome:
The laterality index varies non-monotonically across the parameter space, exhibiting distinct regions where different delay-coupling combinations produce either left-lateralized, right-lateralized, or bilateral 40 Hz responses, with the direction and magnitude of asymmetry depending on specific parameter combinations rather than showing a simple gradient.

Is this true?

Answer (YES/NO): NO